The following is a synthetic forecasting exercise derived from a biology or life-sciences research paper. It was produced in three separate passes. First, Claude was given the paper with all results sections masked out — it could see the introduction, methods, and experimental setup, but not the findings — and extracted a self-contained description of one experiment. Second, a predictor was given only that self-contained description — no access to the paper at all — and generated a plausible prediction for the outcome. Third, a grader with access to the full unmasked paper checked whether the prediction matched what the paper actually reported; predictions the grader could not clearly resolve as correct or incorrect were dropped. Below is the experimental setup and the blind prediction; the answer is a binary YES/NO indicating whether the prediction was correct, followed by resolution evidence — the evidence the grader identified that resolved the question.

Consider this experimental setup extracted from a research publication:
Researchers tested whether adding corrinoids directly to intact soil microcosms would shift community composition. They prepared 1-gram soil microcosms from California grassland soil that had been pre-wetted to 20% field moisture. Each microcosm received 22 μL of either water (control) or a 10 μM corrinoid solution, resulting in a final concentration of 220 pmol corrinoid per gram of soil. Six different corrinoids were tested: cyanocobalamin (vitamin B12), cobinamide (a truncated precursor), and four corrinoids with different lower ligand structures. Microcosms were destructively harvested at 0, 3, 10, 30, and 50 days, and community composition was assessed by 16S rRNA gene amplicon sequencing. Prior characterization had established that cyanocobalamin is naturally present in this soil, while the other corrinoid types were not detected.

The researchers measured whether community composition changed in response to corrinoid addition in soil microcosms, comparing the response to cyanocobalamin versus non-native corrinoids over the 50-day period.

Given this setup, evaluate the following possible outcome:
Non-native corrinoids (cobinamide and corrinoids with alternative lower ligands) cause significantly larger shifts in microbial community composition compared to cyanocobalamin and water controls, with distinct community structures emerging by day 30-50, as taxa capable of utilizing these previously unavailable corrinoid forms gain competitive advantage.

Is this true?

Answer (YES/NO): NO